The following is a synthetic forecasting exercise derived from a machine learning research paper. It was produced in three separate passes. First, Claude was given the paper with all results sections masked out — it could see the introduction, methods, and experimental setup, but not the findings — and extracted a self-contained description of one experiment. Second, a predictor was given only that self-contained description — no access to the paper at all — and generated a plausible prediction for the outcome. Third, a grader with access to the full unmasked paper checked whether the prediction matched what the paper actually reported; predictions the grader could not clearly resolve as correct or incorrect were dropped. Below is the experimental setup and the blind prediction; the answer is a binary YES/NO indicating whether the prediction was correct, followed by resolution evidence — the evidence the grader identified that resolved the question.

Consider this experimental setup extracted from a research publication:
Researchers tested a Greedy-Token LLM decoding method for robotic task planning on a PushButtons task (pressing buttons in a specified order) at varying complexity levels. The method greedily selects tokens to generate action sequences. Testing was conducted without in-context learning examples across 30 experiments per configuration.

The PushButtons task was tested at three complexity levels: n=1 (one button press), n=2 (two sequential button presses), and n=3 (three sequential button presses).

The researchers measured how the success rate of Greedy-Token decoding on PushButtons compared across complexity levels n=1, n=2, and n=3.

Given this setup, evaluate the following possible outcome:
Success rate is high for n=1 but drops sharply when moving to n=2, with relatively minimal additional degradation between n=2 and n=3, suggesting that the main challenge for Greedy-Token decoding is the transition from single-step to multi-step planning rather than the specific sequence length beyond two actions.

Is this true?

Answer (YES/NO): YES